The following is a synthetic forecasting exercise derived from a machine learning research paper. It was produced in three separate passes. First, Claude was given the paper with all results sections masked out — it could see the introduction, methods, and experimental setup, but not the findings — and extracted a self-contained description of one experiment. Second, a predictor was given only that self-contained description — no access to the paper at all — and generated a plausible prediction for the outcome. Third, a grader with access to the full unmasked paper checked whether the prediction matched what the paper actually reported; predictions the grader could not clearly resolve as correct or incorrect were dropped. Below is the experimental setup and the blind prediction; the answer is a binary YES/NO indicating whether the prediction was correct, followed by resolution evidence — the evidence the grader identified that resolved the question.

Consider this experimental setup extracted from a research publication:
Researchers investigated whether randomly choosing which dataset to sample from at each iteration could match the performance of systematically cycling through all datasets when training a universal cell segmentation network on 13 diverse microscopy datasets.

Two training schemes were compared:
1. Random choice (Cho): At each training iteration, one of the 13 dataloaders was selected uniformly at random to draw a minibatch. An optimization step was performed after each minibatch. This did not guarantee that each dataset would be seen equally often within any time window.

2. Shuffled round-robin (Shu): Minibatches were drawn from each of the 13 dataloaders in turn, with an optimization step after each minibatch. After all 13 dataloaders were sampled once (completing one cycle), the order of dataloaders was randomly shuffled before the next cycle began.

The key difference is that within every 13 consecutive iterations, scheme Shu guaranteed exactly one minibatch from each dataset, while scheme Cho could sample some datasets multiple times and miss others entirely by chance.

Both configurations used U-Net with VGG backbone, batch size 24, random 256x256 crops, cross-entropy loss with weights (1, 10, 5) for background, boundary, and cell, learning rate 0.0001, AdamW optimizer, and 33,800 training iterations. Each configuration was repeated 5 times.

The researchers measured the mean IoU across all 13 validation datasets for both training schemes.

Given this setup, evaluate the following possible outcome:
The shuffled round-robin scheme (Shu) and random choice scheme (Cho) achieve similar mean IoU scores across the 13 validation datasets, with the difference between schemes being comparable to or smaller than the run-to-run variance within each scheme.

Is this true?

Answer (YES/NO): YES